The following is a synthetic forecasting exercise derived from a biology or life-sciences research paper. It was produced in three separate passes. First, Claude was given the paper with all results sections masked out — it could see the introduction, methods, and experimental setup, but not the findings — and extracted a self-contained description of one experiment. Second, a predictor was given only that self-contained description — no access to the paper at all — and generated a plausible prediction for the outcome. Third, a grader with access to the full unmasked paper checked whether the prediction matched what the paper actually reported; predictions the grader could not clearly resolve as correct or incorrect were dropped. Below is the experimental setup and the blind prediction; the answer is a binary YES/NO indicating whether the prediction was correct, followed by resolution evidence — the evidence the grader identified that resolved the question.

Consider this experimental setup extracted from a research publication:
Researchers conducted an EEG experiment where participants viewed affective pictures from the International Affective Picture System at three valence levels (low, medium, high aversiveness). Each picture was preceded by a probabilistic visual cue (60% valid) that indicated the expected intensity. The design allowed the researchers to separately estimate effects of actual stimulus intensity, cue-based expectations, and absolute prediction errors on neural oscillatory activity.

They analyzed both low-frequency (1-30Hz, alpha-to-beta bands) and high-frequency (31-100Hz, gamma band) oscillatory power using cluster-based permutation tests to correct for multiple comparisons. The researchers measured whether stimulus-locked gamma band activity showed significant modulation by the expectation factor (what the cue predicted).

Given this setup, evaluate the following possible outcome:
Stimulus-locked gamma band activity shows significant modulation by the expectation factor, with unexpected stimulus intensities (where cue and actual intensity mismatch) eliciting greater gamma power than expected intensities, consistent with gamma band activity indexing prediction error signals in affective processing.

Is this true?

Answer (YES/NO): NO